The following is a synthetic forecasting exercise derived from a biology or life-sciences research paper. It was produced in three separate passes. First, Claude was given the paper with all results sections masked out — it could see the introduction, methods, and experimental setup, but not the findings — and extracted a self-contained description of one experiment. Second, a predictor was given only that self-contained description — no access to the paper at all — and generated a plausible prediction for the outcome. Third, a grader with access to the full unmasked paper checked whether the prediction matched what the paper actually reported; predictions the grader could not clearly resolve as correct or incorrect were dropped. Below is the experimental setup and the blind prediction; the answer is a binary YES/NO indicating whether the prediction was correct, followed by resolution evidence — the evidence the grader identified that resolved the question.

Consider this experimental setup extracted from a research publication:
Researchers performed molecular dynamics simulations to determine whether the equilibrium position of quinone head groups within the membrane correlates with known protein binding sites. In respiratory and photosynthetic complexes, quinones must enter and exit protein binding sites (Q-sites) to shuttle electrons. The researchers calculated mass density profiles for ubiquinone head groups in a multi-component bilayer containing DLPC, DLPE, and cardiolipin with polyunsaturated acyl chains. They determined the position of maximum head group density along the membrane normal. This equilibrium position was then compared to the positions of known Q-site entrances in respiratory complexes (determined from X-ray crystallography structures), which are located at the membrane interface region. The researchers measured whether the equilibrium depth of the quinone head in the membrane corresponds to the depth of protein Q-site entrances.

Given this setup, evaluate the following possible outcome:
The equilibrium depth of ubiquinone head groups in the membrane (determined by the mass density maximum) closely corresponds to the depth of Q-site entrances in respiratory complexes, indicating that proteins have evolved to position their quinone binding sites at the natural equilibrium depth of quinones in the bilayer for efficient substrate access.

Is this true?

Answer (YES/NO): YES